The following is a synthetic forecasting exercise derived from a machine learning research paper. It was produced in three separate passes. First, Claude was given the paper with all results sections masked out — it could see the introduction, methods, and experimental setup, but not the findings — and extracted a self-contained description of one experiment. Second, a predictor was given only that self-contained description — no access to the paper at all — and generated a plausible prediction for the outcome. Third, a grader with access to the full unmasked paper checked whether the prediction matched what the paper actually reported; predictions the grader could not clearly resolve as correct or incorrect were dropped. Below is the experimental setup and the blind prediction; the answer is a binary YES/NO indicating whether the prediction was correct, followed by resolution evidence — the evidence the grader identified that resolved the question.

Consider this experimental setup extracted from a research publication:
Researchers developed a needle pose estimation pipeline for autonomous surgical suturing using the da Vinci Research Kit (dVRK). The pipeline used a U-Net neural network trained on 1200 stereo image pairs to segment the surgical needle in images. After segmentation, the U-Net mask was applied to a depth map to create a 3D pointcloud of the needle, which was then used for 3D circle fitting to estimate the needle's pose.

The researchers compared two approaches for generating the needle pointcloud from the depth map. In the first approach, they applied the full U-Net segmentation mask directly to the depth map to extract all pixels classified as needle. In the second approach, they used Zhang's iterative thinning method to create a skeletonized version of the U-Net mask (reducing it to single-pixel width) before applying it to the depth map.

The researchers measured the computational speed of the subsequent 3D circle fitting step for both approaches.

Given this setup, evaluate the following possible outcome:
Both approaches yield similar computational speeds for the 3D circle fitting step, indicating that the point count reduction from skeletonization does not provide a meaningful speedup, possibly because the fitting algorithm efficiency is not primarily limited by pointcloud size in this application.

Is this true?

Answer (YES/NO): NO